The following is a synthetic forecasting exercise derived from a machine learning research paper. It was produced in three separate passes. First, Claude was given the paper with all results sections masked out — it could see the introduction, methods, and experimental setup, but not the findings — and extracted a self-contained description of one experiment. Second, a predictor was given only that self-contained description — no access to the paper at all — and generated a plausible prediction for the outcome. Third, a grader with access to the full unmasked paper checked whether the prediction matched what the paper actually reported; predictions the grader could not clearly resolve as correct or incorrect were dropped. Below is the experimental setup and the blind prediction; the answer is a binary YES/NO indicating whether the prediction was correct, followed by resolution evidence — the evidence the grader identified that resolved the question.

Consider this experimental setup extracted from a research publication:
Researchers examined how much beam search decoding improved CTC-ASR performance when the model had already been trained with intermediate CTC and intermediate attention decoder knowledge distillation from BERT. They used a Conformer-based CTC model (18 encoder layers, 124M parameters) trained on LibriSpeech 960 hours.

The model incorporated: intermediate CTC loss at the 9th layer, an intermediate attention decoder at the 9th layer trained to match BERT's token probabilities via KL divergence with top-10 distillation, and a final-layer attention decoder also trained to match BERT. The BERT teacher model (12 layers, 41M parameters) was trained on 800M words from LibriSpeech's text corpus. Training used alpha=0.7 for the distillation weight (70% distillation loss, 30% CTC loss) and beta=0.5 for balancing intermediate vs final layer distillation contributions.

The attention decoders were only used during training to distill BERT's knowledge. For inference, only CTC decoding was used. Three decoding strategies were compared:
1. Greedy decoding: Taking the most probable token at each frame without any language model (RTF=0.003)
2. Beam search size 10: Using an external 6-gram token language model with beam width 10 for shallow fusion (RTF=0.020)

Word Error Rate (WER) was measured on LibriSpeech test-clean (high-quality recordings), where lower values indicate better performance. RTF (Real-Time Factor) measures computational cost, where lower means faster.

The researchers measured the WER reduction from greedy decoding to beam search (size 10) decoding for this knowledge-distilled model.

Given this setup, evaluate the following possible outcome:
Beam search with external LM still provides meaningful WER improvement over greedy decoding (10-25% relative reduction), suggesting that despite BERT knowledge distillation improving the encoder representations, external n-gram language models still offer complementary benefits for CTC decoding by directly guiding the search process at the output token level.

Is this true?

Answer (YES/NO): YES